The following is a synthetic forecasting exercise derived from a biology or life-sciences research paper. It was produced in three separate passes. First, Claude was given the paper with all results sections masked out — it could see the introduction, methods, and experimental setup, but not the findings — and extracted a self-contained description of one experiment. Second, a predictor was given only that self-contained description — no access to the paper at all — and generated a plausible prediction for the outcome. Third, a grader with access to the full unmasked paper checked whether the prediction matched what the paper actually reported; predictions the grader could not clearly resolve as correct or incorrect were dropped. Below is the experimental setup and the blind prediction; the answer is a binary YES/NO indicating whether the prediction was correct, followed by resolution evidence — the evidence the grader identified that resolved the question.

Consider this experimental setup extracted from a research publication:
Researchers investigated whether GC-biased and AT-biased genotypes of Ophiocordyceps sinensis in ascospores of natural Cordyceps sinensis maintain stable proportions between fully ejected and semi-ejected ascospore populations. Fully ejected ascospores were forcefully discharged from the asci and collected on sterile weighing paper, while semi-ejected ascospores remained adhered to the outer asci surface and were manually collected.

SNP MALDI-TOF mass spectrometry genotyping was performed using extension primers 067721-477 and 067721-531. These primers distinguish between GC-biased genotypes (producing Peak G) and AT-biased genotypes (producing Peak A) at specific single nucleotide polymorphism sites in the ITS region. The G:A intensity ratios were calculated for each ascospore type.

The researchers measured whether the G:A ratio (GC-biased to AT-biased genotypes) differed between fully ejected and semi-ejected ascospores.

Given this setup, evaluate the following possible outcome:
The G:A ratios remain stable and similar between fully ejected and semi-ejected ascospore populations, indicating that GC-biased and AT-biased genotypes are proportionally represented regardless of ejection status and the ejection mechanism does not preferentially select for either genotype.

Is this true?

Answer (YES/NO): YES